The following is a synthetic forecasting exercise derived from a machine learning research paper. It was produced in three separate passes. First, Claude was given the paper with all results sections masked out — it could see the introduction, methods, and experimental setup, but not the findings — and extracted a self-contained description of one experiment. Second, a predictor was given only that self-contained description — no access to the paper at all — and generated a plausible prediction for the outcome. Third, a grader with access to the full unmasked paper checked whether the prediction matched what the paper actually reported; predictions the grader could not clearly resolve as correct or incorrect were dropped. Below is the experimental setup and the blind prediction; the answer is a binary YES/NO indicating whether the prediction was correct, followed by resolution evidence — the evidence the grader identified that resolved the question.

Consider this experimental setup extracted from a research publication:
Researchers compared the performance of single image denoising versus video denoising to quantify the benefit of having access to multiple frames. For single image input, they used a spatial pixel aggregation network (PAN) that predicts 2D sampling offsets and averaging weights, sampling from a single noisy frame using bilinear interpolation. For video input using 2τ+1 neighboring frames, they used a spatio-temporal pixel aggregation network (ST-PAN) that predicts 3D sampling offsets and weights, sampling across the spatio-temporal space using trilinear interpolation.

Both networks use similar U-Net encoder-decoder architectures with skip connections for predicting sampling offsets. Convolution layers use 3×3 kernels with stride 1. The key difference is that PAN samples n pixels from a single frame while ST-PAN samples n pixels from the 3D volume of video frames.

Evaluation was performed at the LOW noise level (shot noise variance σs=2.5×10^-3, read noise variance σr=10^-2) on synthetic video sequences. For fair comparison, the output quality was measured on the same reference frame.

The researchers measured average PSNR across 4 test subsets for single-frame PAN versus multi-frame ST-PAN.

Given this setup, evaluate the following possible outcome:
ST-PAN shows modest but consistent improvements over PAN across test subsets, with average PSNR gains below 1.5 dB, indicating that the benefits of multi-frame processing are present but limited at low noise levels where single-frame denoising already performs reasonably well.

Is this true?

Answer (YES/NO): YES